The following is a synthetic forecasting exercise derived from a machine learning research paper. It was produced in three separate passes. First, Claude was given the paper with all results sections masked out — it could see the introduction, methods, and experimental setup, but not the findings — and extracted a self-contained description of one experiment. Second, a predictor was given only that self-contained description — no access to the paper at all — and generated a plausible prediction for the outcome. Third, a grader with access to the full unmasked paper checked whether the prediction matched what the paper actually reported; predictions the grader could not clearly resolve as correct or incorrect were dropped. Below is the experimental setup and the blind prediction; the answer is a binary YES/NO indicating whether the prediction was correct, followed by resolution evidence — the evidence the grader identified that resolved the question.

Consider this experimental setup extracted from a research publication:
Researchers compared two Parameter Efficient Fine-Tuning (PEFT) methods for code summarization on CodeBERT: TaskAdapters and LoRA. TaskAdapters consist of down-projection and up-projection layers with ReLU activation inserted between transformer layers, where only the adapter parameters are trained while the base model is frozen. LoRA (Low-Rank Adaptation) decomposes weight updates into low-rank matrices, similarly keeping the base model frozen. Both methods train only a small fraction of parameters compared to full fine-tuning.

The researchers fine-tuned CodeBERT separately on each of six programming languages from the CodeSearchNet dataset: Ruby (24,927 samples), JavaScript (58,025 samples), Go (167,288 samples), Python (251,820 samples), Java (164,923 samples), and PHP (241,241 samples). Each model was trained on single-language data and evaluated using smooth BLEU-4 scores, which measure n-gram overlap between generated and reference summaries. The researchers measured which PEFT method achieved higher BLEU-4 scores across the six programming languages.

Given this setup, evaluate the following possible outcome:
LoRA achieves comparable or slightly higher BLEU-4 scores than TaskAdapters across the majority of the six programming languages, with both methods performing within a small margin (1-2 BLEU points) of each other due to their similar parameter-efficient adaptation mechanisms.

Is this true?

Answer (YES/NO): NO